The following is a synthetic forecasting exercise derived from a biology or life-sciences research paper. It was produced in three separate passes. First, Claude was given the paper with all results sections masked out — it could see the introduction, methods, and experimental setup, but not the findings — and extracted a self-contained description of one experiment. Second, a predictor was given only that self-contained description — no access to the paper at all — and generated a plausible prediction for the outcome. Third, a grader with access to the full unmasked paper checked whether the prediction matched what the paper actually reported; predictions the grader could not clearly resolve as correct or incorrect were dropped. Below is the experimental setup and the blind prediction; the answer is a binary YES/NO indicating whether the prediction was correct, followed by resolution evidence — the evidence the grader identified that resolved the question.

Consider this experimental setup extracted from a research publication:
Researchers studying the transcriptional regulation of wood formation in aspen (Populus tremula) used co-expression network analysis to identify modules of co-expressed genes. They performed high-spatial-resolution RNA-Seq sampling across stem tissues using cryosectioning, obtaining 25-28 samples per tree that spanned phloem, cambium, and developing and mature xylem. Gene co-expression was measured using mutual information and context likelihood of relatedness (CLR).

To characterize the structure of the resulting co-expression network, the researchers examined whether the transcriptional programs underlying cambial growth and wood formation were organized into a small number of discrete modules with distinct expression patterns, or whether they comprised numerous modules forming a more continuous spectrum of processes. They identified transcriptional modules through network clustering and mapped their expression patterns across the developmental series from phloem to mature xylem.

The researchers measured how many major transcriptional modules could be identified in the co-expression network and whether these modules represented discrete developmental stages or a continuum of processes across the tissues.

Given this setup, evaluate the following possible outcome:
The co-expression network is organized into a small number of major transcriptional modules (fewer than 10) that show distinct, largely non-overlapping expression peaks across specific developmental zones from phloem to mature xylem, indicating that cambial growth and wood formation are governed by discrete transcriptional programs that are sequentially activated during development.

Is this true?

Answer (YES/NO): NO